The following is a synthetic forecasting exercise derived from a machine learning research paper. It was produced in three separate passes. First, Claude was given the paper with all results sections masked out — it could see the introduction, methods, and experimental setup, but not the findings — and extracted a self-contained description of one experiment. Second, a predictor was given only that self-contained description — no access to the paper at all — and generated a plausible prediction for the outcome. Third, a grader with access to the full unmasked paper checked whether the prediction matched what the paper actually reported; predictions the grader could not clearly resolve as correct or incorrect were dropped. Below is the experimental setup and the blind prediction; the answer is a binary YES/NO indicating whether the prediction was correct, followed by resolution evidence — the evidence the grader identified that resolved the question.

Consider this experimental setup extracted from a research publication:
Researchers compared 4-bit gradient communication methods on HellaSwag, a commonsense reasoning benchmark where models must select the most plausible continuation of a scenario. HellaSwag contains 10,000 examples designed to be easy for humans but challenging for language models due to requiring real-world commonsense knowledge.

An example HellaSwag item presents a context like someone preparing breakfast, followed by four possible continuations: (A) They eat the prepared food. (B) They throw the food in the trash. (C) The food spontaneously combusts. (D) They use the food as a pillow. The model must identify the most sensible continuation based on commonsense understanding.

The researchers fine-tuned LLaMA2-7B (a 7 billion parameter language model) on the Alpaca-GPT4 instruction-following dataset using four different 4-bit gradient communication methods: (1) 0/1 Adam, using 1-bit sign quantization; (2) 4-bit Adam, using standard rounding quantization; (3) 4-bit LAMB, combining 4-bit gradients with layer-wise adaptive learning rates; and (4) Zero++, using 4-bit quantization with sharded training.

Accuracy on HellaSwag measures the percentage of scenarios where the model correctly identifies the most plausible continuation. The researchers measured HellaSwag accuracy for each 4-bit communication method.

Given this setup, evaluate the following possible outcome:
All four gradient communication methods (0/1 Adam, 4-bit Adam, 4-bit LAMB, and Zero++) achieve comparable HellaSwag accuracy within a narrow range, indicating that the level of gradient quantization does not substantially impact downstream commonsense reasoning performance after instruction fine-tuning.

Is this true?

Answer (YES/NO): YES